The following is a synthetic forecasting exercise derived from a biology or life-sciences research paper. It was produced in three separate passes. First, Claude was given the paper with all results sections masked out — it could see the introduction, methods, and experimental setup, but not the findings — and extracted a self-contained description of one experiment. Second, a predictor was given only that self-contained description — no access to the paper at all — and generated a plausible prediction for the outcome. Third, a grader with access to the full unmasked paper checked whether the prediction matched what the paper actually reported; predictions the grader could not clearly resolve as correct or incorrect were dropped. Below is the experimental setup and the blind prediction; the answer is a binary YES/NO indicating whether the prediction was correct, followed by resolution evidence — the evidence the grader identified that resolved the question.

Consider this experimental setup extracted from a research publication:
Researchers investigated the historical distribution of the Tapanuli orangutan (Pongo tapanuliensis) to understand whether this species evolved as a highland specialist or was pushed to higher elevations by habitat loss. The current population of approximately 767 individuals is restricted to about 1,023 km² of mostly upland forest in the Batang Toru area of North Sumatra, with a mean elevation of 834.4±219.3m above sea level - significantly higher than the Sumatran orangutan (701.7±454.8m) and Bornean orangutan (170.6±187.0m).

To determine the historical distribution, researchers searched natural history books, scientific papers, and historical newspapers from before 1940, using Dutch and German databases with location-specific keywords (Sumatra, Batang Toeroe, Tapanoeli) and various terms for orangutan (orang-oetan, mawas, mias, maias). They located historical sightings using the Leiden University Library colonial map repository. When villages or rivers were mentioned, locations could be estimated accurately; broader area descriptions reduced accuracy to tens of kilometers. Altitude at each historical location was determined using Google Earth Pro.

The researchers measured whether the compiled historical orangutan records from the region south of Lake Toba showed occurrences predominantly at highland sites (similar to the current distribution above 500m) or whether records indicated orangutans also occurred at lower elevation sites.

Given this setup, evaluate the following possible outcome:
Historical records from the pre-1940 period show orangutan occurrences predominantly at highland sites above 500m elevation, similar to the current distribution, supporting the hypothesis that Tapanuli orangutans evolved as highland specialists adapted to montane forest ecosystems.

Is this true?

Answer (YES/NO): NO